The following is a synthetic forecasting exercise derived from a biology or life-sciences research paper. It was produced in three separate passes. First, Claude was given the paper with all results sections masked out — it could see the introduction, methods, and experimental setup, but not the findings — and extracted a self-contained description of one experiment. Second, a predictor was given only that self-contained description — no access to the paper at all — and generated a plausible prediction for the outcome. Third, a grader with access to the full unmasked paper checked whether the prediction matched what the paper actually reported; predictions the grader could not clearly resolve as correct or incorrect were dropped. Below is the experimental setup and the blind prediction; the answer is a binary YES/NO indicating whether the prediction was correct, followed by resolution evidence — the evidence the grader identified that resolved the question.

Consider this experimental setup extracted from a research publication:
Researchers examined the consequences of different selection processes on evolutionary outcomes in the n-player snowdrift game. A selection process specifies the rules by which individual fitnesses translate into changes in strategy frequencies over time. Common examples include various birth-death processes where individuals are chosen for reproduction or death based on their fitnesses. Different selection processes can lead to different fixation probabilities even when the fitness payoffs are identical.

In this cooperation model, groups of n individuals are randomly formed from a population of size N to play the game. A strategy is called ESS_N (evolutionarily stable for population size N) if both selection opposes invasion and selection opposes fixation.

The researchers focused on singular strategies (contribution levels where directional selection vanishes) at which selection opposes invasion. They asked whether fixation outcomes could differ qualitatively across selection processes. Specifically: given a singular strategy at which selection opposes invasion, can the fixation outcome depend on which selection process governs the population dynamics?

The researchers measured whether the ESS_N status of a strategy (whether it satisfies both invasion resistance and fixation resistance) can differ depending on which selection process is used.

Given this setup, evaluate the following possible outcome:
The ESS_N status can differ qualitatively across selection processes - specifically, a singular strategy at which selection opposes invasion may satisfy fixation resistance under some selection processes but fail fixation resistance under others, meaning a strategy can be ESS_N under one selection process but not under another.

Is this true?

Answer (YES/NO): YES